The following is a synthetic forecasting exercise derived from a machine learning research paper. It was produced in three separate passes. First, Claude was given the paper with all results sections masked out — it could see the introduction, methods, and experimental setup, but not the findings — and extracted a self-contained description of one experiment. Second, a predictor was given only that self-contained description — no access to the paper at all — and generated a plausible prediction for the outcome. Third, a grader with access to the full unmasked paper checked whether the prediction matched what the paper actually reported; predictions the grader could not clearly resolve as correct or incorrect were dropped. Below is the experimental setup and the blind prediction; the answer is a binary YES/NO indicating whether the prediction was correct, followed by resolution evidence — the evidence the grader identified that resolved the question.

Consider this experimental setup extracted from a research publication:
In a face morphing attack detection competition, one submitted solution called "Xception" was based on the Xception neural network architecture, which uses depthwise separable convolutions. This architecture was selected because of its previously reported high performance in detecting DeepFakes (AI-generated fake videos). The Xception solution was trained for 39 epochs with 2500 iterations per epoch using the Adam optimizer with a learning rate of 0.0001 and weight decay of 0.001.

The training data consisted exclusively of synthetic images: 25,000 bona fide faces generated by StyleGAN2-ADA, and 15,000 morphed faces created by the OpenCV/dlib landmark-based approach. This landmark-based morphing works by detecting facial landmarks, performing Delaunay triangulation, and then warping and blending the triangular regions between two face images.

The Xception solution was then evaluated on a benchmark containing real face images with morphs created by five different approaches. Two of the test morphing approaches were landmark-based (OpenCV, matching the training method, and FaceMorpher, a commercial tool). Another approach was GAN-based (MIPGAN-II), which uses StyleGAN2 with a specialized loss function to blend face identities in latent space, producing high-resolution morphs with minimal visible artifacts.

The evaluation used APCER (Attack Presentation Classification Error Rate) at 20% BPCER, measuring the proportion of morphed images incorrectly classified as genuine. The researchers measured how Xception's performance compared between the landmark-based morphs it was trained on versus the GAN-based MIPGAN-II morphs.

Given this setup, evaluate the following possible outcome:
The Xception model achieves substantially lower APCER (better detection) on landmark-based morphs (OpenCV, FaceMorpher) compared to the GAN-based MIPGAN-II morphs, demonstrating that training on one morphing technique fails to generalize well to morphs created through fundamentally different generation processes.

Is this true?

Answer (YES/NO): YES